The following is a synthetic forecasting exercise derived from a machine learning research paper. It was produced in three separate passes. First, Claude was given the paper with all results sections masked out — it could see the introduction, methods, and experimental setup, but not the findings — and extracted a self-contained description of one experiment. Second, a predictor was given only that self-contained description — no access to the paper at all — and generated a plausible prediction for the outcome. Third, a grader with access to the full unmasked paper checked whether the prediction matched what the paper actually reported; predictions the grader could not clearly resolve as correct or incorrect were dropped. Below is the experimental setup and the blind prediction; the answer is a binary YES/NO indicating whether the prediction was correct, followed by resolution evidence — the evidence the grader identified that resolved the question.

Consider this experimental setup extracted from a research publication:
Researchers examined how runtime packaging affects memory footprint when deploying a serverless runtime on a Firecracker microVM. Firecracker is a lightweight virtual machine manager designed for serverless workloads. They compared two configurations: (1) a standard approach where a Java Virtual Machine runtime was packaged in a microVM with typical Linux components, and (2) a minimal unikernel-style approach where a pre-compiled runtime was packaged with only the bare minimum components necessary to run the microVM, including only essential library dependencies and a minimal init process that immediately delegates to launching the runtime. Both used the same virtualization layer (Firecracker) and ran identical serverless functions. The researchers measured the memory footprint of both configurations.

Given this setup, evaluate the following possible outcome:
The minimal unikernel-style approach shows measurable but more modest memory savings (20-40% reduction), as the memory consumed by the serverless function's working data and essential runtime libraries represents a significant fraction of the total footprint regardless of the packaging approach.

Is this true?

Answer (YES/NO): YES